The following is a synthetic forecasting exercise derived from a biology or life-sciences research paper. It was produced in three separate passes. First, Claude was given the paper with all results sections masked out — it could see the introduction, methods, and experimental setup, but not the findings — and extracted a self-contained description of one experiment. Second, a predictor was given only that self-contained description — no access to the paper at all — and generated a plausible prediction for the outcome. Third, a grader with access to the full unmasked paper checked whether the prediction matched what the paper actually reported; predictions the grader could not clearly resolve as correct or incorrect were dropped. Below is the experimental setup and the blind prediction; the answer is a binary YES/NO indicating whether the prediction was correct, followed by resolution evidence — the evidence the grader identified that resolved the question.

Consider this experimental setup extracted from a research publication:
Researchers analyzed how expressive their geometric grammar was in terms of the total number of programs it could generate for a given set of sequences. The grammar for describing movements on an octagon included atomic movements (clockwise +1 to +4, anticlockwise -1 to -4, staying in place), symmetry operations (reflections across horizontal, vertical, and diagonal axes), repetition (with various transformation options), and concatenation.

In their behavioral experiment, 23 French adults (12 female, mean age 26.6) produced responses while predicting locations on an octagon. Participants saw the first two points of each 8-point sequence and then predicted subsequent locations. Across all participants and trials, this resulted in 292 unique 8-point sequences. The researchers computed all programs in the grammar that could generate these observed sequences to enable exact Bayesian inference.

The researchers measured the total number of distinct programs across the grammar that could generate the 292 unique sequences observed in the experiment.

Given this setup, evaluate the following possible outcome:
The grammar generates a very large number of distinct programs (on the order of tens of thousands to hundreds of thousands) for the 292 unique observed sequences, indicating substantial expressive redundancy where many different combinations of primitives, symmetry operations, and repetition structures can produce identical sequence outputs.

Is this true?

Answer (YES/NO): NO